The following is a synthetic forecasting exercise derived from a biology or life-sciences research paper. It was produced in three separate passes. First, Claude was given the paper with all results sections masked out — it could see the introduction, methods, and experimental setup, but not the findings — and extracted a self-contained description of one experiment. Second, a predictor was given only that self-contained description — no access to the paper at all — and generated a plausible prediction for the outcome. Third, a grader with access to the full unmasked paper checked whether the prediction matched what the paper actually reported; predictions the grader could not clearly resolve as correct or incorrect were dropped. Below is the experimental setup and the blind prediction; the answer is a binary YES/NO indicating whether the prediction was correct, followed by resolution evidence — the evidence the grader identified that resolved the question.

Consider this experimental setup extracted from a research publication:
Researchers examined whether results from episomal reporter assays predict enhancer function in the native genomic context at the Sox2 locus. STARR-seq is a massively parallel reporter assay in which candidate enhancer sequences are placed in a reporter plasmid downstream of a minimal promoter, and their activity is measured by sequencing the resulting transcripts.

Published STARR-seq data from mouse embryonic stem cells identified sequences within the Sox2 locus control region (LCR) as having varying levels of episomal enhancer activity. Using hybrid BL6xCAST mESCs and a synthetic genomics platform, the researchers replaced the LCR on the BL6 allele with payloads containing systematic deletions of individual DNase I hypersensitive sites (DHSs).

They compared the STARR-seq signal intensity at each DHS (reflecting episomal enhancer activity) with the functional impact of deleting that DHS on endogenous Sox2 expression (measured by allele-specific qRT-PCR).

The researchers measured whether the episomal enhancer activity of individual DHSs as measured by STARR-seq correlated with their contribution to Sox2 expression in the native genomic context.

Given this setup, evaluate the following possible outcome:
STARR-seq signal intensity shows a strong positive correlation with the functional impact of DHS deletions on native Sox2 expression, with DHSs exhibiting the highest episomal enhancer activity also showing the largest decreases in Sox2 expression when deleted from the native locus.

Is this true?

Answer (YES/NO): NO